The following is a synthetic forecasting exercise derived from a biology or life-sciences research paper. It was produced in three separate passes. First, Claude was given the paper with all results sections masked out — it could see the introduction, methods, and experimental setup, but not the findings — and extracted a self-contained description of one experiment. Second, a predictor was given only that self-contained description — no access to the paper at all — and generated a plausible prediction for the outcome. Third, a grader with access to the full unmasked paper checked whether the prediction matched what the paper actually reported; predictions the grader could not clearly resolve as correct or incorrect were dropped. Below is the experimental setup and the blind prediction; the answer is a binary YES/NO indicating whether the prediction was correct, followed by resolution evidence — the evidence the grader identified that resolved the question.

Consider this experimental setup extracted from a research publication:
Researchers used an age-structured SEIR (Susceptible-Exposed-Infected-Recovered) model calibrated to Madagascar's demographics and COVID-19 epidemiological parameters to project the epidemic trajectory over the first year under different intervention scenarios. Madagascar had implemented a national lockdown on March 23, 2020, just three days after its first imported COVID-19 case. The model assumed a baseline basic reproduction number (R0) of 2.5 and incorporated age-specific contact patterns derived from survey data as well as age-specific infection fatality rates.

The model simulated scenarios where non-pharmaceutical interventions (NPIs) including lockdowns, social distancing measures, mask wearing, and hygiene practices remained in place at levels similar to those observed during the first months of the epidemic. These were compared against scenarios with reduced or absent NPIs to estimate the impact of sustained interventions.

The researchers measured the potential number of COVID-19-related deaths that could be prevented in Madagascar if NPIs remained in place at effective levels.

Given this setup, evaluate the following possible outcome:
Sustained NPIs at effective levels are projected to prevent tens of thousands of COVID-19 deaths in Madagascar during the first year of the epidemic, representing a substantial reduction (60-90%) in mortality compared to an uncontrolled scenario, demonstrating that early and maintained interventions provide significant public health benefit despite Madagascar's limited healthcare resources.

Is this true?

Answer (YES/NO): NO